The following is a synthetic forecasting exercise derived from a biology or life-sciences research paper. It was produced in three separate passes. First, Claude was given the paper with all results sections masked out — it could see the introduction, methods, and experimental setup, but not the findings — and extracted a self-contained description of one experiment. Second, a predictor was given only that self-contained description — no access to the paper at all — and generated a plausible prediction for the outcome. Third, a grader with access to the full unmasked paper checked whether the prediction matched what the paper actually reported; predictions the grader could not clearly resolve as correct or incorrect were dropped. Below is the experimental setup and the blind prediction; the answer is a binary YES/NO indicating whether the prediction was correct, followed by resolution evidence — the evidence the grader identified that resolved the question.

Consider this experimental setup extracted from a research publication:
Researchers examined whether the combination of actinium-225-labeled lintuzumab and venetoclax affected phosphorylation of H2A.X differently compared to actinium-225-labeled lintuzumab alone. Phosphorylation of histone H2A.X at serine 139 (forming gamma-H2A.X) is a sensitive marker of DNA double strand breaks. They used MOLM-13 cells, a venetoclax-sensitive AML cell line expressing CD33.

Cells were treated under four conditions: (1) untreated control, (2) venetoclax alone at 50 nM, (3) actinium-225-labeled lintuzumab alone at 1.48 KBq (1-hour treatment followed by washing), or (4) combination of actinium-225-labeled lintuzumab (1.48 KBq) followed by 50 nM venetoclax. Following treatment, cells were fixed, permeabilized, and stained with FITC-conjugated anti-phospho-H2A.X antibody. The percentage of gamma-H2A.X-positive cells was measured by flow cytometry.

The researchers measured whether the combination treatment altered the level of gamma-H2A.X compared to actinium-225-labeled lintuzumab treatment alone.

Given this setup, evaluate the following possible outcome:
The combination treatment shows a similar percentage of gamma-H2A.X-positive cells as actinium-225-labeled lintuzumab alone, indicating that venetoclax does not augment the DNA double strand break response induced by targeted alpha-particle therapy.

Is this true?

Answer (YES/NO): NO